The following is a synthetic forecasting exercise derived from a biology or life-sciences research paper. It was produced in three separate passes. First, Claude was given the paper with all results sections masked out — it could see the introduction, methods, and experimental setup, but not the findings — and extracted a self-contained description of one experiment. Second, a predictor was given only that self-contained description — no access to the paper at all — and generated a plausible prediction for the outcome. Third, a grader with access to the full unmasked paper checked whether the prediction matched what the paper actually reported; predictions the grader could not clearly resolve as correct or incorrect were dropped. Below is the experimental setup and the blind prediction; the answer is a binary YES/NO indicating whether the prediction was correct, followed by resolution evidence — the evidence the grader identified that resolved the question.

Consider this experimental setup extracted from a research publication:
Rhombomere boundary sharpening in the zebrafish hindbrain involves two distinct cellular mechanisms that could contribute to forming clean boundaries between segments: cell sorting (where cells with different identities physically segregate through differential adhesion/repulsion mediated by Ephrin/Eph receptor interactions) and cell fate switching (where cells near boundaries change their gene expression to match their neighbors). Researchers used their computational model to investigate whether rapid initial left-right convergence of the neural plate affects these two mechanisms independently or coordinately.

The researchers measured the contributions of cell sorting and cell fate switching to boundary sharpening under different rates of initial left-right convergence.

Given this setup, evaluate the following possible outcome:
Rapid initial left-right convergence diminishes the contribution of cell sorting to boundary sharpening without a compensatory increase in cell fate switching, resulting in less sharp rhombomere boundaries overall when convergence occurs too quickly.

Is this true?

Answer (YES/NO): NO